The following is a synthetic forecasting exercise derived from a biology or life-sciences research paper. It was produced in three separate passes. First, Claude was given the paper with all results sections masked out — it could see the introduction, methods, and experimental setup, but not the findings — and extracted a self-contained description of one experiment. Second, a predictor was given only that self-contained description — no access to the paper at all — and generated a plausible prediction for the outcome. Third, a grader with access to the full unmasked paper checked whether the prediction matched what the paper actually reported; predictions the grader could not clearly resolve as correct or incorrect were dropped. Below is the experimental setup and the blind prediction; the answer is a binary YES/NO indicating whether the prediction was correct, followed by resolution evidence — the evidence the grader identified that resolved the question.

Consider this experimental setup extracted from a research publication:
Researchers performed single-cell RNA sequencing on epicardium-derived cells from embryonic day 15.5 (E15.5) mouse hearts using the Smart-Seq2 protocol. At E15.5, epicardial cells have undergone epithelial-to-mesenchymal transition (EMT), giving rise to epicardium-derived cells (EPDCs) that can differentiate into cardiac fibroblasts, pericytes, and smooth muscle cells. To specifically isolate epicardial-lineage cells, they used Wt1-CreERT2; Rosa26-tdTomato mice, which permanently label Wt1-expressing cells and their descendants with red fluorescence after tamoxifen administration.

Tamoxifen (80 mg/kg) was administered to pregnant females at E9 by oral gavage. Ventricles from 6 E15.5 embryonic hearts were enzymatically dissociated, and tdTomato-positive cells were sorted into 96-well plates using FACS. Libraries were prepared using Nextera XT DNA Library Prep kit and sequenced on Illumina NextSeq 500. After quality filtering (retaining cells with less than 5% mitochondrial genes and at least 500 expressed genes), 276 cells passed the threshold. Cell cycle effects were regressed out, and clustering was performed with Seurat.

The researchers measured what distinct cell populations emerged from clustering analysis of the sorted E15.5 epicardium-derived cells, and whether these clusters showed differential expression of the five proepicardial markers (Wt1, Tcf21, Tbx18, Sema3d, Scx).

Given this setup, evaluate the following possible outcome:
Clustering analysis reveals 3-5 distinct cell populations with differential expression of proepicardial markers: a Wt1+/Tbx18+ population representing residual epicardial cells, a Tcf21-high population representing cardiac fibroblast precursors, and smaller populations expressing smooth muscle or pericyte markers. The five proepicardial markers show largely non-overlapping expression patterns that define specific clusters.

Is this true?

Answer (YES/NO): NO